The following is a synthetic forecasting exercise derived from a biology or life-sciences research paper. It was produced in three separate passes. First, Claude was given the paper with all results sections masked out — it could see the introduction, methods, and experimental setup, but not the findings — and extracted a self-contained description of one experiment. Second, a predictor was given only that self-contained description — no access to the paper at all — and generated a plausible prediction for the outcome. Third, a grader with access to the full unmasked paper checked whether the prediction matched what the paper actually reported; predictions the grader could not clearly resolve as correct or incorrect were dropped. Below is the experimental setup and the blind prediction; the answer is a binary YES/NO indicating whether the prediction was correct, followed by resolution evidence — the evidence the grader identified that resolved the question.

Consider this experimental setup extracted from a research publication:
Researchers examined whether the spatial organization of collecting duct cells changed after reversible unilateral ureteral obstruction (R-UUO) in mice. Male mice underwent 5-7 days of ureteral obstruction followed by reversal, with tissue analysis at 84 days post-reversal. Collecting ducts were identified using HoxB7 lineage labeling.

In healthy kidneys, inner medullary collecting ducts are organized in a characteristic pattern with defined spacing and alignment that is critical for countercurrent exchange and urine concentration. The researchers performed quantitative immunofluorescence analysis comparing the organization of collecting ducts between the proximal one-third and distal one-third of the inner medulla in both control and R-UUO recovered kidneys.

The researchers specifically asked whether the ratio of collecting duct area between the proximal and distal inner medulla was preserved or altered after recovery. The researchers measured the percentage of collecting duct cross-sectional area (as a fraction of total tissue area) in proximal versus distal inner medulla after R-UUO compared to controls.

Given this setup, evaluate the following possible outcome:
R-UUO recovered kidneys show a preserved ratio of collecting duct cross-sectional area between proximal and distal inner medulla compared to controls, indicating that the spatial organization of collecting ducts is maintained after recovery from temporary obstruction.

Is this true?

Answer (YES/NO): NO